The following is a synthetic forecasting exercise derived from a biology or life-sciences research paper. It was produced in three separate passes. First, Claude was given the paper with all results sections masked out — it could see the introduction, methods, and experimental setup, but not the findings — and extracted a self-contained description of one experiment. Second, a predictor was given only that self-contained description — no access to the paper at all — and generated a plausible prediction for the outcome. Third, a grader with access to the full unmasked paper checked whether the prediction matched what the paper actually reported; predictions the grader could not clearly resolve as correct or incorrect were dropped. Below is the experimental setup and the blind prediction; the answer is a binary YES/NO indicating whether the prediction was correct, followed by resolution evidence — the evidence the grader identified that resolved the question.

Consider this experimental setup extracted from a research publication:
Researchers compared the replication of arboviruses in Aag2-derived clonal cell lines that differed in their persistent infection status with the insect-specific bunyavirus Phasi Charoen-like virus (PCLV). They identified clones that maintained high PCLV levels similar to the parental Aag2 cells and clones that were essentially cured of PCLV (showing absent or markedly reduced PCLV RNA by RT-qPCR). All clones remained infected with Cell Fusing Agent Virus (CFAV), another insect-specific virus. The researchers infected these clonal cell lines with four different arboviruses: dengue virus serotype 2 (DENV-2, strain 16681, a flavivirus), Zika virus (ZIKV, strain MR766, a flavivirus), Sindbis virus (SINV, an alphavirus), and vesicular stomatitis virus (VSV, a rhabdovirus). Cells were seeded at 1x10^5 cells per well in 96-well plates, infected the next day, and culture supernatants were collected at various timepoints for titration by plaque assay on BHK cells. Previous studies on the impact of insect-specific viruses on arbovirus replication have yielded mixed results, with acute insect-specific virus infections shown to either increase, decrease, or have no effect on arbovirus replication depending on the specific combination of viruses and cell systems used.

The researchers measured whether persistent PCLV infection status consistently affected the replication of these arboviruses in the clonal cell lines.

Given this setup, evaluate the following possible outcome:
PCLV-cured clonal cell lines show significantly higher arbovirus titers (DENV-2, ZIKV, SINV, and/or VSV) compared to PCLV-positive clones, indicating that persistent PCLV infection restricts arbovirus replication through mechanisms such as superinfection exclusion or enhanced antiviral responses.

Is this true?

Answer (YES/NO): NO